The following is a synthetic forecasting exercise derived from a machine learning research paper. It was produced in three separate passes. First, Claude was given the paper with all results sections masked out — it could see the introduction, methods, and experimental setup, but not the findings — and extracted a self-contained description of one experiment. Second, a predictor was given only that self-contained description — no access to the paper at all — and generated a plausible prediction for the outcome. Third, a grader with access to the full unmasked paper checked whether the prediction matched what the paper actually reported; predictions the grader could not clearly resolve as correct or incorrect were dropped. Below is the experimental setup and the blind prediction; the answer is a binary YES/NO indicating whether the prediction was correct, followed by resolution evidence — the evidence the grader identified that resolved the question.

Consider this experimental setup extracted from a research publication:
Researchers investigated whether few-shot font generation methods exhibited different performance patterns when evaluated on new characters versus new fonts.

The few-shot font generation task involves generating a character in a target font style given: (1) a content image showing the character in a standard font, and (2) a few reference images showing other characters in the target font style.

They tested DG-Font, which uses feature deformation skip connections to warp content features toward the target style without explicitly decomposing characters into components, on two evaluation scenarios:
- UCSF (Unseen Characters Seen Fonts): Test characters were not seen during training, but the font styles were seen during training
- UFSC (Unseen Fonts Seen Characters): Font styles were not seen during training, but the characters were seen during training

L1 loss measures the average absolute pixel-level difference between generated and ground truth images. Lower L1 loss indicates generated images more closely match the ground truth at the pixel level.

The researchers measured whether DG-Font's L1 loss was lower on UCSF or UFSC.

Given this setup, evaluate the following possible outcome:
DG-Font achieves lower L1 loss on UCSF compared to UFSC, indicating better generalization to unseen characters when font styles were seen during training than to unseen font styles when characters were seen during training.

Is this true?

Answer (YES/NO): YES